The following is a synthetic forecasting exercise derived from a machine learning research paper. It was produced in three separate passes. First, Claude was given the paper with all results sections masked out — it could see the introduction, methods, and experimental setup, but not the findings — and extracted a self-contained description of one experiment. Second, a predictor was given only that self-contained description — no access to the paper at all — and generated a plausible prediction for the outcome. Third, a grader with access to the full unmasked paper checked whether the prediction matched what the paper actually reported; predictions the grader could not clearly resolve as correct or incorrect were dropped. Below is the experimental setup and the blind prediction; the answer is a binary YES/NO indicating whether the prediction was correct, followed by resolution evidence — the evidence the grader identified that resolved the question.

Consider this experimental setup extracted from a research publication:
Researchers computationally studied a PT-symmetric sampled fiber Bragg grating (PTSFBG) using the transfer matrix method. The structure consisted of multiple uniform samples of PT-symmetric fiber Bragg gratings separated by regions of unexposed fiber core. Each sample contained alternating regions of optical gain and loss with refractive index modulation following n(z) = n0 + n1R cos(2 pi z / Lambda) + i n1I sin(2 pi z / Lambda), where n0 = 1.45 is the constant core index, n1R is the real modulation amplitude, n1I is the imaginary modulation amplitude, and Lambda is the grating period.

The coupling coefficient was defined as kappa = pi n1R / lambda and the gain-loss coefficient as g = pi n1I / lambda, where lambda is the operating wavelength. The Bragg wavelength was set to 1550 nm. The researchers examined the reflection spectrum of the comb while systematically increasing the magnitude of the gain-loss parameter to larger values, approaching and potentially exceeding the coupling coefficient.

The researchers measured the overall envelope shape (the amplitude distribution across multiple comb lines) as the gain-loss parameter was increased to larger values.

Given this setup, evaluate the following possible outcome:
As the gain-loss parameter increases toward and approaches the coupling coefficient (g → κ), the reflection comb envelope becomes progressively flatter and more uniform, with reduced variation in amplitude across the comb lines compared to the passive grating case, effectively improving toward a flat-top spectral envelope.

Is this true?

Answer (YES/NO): NO